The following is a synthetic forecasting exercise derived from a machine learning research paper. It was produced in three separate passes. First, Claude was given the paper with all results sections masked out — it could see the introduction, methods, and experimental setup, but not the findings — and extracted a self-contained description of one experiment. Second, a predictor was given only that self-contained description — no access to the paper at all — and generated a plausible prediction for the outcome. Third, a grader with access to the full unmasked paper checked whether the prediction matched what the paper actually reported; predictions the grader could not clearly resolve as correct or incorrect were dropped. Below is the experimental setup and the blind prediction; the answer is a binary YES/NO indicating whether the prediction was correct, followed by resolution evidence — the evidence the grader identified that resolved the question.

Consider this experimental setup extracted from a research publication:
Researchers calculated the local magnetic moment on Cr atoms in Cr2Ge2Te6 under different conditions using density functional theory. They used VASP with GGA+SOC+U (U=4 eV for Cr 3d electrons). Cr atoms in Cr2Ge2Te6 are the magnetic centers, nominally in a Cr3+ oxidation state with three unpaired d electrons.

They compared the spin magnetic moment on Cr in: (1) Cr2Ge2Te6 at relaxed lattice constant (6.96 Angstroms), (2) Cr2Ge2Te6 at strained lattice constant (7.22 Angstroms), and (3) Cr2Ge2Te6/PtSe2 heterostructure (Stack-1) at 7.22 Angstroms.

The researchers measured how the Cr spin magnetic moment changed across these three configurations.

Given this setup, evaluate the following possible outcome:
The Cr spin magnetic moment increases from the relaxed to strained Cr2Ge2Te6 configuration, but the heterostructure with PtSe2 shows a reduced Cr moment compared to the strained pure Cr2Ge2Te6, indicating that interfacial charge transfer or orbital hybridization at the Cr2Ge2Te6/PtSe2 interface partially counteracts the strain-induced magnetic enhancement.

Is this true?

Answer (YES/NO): YES